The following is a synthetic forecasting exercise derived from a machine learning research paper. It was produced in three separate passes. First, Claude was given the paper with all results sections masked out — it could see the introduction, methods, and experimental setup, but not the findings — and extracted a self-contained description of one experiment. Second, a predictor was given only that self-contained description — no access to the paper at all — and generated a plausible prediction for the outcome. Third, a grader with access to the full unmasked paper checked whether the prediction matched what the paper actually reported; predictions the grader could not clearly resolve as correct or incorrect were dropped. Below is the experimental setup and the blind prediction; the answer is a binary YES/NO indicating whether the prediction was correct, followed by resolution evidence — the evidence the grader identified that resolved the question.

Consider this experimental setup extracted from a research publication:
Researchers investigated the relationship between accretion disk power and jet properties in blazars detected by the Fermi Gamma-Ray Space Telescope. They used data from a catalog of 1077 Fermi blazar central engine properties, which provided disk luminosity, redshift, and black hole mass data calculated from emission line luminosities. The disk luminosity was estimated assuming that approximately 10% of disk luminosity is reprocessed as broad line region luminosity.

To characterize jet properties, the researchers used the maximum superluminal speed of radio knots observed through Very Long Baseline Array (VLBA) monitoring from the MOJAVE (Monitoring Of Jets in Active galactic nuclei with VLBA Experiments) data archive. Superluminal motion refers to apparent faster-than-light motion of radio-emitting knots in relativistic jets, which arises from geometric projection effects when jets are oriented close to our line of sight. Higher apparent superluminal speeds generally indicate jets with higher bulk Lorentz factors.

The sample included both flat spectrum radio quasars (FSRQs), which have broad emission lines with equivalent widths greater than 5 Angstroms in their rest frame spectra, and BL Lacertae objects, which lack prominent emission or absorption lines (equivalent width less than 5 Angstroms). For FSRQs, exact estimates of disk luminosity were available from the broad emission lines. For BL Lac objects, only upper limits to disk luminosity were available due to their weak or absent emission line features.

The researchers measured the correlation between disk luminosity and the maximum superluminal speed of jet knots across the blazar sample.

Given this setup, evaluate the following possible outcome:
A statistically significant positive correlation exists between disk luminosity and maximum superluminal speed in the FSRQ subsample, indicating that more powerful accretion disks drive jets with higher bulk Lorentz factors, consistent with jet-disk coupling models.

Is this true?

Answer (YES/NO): NO